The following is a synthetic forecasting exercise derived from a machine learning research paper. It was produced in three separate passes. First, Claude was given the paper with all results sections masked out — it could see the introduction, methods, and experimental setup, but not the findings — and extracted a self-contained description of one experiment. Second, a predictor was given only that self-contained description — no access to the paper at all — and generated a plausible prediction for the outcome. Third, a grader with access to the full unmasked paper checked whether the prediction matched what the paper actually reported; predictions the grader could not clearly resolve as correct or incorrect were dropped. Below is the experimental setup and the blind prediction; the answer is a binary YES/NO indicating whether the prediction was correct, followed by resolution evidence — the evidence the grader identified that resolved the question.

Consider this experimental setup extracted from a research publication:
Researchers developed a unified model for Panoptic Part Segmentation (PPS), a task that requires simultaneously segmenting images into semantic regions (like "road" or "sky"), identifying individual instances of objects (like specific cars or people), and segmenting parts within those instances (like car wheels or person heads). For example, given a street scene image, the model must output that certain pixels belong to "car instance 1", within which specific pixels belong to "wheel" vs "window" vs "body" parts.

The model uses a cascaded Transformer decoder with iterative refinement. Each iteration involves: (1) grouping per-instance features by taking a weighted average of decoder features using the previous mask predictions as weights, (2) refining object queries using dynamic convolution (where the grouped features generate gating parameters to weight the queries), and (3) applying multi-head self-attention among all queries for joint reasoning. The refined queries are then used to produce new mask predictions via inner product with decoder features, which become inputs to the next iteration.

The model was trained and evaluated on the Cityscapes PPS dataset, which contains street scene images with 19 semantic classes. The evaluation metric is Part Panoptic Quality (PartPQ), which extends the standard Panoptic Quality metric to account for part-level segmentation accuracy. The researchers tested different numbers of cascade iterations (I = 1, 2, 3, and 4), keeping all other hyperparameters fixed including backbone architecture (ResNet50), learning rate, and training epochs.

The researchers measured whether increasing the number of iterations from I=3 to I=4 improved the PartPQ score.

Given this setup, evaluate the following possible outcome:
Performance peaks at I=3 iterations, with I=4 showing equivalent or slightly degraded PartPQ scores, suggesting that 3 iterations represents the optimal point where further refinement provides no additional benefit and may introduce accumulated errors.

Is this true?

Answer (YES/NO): YES